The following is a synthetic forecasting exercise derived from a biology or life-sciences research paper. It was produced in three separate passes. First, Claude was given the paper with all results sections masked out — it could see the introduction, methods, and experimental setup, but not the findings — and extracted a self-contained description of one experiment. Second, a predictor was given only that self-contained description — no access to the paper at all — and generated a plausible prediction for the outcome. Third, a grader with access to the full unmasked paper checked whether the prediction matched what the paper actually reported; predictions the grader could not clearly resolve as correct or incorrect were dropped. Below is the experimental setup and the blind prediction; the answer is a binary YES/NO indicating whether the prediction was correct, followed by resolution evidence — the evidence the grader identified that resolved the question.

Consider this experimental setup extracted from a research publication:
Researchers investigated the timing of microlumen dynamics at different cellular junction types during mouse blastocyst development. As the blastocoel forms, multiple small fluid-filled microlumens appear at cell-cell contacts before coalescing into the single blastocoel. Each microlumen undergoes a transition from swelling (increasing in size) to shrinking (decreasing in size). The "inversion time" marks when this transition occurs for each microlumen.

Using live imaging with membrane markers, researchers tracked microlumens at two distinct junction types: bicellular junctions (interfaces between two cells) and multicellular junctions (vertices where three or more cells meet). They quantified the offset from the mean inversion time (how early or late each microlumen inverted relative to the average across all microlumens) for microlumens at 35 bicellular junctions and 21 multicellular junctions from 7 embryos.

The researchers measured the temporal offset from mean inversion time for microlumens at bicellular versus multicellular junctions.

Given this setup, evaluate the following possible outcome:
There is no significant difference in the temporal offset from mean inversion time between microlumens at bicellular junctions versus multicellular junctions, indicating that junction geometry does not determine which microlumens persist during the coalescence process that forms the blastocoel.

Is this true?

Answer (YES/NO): NO